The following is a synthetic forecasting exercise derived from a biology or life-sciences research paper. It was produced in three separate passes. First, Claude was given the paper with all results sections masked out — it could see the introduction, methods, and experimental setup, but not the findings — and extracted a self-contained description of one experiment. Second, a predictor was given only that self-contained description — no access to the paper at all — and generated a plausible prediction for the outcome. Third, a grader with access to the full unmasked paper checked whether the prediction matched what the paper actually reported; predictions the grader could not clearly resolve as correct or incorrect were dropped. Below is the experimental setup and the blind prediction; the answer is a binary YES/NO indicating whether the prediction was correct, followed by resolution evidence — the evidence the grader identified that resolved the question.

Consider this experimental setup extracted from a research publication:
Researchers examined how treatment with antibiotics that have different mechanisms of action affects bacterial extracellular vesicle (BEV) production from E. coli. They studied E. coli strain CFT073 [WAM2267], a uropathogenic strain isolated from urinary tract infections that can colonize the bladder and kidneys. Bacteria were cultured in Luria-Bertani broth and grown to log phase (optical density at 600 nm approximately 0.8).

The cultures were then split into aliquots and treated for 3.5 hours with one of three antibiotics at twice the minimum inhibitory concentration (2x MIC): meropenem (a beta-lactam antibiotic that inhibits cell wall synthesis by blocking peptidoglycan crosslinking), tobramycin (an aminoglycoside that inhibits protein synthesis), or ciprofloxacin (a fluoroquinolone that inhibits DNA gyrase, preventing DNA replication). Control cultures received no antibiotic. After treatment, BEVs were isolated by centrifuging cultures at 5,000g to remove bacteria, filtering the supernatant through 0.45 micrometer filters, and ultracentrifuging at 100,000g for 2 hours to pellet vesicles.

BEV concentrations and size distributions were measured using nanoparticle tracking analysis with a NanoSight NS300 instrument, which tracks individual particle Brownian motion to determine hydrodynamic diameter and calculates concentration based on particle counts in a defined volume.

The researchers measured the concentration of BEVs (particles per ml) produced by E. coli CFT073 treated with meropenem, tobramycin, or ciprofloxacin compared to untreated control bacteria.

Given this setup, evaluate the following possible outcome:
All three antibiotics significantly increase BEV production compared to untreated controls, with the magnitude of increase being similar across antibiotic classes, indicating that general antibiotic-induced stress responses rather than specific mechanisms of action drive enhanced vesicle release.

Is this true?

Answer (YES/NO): NO